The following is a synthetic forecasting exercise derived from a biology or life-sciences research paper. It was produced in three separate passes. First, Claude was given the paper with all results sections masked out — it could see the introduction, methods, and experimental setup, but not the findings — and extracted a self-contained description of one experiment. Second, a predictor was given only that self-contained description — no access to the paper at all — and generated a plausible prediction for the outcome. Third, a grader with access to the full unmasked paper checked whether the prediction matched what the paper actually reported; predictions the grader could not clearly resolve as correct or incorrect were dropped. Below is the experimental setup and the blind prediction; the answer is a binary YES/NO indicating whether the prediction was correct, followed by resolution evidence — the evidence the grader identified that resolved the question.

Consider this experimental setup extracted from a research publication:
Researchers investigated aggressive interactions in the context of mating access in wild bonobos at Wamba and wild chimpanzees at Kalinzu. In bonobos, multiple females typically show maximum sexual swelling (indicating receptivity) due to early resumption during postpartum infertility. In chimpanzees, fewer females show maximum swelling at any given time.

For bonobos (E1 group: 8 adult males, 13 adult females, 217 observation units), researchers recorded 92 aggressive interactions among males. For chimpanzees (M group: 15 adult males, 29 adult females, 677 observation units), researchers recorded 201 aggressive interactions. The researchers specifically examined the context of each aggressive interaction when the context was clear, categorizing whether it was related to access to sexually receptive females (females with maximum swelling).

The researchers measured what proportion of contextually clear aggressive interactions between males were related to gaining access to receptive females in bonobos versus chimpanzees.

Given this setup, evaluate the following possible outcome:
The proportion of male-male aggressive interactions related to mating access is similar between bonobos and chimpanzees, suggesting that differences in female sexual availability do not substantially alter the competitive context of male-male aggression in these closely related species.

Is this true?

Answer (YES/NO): NO